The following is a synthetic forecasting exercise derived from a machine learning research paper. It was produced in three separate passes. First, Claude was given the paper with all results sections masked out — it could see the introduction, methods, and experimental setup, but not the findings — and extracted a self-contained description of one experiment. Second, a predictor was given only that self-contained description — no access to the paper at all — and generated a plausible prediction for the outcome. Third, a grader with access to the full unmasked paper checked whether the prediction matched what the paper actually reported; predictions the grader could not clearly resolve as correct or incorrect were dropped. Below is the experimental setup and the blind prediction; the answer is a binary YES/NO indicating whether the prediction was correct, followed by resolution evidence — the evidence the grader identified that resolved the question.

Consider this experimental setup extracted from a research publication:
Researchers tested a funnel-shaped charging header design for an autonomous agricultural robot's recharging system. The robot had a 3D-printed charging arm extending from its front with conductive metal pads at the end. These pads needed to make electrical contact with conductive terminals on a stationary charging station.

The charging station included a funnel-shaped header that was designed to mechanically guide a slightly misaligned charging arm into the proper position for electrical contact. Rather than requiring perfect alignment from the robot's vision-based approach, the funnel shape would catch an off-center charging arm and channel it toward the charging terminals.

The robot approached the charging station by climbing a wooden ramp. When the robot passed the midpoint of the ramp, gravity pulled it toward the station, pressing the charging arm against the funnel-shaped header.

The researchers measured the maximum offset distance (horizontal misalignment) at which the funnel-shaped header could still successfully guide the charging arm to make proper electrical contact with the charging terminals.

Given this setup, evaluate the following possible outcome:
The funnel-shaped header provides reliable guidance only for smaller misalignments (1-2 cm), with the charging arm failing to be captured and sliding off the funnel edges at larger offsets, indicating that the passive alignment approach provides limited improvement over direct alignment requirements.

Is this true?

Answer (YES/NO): NO